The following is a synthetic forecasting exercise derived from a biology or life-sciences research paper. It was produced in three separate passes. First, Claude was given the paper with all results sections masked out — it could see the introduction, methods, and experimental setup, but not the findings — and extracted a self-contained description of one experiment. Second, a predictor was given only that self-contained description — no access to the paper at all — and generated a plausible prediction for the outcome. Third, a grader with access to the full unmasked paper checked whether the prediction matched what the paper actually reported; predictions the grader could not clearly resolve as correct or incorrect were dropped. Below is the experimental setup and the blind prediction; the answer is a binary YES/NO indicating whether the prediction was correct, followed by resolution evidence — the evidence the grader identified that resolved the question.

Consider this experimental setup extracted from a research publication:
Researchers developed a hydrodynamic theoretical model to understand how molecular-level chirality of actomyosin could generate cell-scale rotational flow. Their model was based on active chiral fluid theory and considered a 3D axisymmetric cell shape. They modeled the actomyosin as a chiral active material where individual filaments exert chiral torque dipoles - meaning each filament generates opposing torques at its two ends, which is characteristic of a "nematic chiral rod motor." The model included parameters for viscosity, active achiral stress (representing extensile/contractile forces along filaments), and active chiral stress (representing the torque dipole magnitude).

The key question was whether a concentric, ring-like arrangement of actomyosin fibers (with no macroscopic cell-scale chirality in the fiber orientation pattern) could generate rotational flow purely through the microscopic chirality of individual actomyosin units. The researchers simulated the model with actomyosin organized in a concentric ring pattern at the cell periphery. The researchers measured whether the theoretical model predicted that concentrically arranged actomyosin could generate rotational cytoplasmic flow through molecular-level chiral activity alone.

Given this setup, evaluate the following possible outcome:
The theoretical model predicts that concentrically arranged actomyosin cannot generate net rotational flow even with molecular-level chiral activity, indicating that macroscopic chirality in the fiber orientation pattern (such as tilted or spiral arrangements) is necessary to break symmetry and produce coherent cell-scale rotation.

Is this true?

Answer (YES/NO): NO